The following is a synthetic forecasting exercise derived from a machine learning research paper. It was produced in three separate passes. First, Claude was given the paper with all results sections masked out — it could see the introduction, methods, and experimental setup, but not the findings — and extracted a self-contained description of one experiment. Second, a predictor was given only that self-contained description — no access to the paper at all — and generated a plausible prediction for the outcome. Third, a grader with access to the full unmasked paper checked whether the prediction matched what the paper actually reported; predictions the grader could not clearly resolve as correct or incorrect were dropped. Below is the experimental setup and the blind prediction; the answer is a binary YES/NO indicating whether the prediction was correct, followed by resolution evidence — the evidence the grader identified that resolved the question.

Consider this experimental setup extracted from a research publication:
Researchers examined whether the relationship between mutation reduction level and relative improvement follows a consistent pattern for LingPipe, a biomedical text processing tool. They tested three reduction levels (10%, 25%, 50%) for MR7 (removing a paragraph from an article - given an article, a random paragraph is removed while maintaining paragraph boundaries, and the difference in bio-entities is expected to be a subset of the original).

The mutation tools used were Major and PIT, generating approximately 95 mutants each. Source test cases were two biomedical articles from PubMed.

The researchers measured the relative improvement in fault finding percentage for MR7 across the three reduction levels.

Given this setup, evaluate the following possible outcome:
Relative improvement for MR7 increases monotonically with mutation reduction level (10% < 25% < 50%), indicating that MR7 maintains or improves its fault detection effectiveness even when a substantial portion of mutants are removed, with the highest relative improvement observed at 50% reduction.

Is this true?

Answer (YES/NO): NO